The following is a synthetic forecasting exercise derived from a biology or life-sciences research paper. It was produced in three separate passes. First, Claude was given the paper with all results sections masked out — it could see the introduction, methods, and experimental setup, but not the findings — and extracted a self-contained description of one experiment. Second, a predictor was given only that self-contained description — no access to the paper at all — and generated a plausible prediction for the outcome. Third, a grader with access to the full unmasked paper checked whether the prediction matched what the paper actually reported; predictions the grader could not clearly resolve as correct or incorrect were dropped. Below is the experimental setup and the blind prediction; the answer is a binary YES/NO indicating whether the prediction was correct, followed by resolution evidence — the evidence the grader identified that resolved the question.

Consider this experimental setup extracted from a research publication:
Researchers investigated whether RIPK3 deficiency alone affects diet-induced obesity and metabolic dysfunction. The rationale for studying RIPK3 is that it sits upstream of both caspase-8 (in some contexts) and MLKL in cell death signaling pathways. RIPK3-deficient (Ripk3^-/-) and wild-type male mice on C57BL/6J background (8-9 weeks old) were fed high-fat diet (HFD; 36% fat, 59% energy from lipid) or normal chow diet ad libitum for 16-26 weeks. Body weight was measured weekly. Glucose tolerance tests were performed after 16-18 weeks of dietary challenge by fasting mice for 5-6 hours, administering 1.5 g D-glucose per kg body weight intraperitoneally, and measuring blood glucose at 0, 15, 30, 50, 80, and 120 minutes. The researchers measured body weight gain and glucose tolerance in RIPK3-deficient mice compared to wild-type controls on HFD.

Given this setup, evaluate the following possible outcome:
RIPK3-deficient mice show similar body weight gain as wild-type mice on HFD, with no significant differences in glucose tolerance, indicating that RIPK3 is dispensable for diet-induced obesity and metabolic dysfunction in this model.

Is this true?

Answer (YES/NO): NO